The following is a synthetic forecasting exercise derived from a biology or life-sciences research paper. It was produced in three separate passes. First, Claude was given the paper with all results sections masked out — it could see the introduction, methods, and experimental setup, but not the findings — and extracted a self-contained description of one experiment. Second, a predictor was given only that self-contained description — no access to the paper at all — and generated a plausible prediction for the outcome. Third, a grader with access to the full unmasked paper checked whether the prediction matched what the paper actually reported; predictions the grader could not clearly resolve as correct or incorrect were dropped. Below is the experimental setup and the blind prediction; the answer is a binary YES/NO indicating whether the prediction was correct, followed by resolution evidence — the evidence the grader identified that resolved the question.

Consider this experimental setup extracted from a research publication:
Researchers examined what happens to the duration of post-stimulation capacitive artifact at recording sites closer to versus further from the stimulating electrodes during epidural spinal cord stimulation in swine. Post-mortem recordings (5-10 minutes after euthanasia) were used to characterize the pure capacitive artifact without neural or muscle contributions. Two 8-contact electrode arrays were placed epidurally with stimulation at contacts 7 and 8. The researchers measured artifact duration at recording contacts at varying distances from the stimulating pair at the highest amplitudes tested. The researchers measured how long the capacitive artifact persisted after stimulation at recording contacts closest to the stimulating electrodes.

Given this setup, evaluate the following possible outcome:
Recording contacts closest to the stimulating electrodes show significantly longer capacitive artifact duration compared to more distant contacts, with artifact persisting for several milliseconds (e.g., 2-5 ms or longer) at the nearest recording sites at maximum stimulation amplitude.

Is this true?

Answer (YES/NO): YES